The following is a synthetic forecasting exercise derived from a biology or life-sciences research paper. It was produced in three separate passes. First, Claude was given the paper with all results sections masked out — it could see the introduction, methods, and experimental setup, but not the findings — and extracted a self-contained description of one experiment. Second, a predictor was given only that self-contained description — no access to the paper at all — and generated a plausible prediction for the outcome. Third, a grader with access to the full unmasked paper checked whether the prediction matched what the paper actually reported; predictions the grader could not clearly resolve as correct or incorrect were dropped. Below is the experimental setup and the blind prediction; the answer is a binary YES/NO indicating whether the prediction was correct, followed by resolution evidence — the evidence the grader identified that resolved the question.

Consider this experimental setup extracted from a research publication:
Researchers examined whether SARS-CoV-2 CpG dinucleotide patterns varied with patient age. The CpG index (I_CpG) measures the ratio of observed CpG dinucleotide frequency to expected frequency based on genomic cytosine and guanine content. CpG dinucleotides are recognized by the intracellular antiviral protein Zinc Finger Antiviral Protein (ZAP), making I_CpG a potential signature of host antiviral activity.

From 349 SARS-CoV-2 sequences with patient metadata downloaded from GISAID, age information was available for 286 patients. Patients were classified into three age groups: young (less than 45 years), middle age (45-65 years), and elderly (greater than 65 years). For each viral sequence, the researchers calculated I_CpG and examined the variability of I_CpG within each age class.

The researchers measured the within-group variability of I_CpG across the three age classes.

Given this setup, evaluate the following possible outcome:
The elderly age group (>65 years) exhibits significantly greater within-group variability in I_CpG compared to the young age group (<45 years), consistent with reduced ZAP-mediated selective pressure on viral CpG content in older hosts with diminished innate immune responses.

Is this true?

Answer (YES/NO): YES